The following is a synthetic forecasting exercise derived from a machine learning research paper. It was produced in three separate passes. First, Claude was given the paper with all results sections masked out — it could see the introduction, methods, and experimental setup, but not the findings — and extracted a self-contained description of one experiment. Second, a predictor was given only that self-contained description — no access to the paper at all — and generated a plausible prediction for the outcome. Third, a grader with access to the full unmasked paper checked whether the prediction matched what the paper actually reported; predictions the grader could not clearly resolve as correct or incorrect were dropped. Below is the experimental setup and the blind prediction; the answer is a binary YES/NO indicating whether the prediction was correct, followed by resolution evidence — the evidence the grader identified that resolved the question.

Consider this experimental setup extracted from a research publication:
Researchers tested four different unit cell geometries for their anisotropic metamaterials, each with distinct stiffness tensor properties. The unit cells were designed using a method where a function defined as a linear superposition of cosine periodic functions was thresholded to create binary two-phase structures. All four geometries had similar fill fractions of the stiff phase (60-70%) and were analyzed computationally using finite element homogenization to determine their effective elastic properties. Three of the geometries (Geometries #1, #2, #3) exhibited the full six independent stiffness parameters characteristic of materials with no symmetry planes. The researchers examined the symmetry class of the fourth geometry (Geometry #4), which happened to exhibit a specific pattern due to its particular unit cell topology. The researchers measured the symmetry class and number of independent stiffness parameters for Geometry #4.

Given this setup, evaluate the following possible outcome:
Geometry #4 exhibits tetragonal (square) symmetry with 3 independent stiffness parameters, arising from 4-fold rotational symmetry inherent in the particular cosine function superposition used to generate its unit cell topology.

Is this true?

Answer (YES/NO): NO